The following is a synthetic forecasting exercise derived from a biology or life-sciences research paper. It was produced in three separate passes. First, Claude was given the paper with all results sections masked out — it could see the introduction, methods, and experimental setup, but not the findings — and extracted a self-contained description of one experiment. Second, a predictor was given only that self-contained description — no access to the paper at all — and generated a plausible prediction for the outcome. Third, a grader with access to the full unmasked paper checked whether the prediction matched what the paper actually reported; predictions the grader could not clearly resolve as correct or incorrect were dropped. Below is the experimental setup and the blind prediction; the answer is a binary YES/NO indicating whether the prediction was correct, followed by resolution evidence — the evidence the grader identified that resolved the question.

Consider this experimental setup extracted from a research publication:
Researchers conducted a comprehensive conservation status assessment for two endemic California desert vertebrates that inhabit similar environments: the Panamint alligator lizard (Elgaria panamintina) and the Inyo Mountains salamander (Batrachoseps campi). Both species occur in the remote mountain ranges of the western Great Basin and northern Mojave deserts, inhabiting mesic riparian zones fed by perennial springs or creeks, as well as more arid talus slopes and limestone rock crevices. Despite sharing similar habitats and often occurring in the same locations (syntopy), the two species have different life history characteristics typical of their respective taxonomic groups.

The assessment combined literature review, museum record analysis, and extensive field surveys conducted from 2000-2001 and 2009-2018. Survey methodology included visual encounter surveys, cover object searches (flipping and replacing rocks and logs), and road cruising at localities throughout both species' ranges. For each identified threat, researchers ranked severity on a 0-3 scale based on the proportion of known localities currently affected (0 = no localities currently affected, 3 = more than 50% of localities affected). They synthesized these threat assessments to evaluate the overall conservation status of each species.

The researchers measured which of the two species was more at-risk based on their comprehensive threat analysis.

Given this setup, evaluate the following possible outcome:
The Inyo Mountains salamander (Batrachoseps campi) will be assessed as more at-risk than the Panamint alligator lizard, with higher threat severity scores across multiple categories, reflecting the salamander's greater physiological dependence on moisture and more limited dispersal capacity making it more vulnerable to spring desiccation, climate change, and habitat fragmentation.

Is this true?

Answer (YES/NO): YES